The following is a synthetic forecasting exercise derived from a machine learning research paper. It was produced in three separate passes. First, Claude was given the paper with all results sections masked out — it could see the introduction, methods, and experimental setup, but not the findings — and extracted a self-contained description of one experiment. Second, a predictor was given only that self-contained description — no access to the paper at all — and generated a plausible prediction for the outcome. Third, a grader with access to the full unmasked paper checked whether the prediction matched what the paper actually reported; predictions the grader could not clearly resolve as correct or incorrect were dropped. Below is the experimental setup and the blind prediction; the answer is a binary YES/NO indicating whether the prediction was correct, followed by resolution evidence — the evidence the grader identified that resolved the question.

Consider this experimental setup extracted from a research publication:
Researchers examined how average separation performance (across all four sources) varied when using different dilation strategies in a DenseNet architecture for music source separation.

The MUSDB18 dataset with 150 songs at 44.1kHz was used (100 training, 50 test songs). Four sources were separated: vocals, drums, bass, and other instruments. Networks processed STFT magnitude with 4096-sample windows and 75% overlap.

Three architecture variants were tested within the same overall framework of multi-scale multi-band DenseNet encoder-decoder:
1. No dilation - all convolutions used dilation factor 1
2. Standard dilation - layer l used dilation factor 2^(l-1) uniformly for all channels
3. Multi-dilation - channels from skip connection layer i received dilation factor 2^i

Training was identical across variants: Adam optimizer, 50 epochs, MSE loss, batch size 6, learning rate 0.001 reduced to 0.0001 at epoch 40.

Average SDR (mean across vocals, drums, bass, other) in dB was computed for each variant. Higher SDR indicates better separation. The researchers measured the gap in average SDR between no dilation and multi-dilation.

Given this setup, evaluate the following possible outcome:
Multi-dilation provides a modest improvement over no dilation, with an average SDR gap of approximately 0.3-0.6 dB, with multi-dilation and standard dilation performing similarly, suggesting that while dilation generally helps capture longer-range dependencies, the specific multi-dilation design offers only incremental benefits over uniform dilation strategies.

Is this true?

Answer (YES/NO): NO